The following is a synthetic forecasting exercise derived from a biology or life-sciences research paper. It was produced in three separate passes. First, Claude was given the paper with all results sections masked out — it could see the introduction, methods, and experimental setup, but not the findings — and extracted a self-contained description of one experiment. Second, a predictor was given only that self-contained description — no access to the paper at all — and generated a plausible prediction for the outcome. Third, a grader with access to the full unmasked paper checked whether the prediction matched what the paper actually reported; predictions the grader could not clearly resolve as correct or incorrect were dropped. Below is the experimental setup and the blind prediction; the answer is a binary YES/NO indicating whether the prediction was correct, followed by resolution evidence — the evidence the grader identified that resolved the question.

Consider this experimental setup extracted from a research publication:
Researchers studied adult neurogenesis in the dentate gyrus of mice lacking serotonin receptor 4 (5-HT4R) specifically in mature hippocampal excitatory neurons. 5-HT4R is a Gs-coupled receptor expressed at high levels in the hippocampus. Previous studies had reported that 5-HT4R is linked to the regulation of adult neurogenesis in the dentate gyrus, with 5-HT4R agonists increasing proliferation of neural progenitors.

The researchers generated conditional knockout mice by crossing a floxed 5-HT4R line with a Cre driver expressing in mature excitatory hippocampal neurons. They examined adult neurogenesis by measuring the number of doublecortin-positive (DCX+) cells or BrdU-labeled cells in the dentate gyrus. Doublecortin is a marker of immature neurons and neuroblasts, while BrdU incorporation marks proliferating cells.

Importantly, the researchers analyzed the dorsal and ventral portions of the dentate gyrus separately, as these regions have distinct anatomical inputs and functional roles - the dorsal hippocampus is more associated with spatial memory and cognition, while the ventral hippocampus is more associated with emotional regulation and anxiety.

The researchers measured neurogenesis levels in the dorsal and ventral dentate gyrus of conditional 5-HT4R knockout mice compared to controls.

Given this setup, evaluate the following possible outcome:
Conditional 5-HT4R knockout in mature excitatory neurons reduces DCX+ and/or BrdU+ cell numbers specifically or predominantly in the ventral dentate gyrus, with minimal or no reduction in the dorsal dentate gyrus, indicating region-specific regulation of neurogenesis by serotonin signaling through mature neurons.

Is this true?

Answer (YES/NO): NO